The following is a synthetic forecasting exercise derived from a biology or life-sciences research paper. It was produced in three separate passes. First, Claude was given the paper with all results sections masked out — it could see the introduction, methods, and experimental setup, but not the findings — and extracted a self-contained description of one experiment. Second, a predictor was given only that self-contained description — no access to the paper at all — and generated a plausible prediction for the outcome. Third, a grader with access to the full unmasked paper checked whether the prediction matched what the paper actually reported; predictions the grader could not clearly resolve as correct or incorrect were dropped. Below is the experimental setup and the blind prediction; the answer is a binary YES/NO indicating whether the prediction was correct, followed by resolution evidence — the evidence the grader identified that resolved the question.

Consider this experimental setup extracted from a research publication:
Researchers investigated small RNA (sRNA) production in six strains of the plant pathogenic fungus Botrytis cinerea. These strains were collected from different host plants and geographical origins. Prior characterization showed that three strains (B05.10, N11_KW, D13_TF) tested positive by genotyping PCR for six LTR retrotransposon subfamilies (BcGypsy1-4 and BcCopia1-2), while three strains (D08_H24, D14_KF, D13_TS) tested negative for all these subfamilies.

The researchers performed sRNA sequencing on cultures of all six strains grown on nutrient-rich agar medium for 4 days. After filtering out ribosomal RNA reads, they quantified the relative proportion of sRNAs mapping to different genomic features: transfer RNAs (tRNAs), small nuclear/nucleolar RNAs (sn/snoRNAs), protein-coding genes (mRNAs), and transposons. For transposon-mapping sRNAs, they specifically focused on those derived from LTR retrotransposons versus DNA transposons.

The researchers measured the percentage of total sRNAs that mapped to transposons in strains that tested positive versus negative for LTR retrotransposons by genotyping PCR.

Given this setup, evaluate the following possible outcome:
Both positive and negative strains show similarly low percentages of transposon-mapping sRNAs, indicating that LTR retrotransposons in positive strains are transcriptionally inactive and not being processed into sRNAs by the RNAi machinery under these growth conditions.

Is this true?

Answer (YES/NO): NO